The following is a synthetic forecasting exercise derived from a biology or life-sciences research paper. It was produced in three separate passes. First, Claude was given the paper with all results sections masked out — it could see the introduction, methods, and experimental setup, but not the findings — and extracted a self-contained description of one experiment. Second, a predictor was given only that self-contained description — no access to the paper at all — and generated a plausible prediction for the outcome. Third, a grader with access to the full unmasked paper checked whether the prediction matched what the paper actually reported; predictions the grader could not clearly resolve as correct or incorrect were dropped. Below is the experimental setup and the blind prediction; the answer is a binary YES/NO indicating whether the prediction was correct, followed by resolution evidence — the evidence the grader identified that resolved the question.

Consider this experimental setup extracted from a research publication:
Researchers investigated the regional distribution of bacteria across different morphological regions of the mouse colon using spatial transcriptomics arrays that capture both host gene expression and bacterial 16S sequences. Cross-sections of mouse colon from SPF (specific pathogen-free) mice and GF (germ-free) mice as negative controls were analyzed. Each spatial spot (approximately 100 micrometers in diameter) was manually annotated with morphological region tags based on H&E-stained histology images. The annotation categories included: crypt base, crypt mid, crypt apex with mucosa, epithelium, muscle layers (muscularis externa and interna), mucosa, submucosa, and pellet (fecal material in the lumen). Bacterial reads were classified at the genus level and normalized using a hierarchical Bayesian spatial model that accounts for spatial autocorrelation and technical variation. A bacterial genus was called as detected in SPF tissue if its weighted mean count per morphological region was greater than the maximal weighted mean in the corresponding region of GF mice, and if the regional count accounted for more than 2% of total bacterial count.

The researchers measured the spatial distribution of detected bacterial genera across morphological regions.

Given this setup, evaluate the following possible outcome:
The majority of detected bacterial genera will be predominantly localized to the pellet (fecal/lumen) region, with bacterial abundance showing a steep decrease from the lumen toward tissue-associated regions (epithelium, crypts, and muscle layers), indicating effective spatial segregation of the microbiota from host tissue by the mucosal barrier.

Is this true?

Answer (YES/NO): NO